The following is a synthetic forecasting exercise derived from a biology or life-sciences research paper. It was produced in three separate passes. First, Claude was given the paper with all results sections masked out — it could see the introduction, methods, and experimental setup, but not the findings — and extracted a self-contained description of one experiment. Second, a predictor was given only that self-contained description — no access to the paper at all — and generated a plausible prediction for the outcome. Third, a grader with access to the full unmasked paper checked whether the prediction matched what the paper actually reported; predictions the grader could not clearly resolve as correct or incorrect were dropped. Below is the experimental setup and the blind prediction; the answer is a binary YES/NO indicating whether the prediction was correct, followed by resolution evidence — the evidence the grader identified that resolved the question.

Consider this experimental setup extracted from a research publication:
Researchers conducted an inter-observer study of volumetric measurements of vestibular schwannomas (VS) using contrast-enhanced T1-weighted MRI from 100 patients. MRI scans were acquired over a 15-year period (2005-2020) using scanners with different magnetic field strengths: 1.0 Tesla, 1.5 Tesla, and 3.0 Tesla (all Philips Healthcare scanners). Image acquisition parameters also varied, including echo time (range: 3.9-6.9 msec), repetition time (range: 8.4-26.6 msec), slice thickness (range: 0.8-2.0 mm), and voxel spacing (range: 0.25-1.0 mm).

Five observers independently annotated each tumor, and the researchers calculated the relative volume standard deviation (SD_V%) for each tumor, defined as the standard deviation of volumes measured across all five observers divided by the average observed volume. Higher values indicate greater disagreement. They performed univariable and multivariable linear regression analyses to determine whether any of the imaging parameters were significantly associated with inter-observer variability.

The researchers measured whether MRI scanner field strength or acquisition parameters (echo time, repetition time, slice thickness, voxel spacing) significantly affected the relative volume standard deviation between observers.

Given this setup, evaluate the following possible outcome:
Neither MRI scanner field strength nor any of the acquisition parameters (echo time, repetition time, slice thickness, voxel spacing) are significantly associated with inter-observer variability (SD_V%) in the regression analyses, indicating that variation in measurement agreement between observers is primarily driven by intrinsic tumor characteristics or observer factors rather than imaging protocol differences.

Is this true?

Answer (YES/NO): NO